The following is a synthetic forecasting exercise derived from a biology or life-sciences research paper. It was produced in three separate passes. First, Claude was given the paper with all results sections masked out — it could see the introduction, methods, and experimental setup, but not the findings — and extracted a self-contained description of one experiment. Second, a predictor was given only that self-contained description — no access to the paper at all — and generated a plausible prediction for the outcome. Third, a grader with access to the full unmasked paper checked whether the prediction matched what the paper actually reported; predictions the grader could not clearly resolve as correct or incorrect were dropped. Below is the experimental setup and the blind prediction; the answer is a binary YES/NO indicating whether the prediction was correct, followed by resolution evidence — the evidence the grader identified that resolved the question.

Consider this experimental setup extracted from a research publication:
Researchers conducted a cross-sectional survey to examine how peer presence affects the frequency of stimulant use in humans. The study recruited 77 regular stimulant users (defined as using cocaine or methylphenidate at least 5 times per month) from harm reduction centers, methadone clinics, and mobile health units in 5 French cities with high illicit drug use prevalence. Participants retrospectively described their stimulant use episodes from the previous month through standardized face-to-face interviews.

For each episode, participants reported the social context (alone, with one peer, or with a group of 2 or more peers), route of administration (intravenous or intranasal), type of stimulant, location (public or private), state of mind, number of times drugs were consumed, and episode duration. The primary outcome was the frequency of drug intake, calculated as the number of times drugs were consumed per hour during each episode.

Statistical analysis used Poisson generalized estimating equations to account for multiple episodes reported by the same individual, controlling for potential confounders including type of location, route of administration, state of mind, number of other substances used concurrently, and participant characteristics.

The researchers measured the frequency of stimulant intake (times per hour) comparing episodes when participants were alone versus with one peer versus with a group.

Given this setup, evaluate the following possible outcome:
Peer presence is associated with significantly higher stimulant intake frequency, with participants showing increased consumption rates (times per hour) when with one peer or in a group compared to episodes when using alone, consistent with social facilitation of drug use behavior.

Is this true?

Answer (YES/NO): NO